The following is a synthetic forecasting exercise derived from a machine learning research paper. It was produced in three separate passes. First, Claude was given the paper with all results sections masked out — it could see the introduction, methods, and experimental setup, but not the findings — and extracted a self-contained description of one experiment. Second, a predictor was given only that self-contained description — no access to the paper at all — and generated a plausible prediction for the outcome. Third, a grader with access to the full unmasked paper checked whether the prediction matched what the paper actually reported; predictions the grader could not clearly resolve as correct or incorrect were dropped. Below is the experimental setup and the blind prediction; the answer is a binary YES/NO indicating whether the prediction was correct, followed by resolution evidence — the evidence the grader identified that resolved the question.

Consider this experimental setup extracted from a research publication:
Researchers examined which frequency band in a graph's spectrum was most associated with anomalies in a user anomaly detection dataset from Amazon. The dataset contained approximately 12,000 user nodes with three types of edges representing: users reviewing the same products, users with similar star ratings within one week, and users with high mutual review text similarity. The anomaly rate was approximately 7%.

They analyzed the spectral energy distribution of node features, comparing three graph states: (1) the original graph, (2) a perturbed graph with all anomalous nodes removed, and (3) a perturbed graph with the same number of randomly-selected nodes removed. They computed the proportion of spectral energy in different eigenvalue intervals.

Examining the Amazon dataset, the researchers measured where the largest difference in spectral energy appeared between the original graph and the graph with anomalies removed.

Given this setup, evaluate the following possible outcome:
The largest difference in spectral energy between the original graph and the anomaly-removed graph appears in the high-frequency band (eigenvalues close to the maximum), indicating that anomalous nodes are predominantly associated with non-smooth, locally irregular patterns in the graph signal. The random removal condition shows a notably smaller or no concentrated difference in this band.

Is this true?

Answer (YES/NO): NO